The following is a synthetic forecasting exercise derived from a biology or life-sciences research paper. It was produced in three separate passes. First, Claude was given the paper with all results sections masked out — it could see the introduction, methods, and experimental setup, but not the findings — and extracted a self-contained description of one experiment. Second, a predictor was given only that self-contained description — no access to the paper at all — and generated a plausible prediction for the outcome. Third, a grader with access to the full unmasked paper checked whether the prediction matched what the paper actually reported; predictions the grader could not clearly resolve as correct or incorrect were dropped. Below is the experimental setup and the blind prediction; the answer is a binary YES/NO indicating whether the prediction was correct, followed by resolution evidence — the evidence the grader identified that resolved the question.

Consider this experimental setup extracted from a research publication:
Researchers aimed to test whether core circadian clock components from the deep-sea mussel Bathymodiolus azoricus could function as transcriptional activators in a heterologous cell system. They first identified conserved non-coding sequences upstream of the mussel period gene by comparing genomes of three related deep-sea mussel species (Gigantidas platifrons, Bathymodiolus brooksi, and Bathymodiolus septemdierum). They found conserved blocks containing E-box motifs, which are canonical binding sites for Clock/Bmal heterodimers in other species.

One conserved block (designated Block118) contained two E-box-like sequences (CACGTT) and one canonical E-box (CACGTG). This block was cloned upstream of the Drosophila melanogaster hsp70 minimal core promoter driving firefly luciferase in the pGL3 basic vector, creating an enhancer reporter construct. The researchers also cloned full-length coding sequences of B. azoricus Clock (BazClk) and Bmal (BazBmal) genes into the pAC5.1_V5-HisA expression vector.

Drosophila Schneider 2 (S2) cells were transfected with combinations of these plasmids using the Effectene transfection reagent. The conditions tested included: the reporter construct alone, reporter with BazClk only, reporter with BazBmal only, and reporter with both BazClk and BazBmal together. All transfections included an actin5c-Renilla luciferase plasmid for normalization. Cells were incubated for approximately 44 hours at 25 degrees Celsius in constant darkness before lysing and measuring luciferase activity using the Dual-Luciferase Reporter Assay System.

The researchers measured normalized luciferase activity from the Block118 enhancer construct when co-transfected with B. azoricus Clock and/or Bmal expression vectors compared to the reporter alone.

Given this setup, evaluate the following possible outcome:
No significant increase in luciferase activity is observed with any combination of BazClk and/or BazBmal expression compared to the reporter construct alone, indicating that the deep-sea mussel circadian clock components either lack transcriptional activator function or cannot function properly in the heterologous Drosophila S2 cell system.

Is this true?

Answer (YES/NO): NO